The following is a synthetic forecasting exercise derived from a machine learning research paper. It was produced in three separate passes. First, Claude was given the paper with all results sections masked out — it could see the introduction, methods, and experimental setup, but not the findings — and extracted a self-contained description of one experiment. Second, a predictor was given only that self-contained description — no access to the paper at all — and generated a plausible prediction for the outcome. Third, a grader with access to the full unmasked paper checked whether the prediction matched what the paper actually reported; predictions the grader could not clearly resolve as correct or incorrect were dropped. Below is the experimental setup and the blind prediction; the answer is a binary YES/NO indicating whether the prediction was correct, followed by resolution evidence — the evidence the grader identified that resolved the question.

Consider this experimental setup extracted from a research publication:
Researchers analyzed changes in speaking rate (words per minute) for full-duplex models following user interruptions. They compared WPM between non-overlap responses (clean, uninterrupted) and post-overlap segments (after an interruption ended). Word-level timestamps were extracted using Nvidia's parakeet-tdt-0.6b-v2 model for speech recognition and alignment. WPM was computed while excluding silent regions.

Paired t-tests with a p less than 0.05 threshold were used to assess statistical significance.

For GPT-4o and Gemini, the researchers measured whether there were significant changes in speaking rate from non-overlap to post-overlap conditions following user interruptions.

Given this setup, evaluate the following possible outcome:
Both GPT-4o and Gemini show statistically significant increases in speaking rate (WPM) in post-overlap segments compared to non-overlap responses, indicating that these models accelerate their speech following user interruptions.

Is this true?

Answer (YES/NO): YES